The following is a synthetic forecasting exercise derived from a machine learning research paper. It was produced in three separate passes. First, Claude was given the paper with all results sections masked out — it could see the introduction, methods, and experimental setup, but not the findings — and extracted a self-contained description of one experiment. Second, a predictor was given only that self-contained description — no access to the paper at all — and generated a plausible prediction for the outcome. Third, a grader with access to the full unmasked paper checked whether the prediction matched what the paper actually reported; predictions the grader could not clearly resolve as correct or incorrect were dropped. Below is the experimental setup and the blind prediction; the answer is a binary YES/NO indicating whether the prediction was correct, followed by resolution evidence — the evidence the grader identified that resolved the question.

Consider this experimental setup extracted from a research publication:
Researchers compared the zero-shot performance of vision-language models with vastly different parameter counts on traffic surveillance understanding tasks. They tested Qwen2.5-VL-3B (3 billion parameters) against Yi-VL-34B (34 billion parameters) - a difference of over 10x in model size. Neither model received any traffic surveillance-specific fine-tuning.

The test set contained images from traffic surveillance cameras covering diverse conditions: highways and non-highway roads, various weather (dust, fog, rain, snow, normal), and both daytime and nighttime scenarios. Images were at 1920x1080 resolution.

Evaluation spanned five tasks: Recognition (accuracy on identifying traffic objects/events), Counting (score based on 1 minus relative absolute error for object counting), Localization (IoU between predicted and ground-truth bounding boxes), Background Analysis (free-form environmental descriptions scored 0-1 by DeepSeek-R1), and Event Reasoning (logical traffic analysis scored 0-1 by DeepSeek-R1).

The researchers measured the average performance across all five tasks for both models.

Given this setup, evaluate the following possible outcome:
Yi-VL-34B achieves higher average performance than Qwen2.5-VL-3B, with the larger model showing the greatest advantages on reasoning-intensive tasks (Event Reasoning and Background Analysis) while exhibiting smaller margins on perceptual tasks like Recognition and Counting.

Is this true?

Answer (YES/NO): NO